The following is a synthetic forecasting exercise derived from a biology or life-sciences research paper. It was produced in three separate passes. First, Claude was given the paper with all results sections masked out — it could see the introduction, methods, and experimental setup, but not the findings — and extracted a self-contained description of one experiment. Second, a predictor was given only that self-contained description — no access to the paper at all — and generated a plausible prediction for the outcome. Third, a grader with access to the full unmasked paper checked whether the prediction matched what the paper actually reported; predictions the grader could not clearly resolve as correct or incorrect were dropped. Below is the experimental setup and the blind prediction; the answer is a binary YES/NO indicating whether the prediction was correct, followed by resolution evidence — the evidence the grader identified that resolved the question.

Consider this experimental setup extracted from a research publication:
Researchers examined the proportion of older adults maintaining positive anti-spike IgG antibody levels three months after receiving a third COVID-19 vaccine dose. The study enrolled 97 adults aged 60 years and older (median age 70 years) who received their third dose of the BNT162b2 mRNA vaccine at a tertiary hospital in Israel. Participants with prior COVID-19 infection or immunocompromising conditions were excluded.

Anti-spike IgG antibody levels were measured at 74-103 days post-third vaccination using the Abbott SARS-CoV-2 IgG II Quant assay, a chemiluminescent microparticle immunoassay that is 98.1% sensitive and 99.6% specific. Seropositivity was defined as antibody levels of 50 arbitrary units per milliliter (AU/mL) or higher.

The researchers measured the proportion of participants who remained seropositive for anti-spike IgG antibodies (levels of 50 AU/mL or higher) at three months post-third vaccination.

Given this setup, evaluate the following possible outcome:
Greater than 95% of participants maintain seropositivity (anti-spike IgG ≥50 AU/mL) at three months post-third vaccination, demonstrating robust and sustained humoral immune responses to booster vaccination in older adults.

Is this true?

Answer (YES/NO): YES